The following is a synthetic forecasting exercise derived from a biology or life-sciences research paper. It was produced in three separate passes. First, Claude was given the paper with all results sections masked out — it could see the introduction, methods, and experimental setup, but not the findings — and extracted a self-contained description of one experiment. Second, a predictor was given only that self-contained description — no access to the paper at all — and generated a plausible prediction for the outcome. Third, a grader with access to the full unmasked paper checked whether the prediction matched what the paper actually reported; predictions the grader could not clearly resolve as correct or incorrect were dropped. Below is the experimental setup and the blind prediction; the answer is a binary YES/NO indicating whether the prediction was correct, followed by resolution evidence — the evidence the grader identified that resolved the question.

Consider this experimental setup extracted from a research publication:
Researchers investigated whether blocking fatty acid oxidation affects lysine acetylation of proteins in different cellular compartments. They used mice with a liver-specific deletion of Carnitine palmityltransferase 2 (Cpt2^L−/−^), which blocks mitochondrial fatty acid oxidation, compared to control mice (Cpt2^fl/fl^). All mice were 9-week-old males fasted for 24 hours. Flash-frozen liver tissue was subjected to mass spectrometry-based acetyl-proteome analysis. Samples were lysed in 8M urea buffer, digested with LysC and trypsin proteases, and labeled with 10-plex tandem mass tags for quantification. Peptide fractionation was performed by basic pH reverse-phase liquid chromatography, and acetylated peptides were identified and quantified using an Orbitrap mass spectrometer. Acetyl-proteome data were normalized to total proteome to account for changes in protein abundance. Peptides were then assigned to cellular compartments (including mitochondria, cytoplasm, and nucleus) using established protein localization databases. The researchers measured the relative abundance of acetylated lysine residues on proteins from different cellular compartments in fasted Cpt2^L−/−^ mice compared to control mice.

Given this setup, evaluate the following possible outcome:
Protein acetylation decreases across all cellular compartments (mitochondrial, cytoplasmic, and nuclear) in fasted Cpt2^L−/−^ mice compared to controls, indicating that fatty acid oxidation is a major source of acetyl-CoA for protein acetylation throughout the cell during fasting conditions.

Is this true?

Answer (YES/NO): NO